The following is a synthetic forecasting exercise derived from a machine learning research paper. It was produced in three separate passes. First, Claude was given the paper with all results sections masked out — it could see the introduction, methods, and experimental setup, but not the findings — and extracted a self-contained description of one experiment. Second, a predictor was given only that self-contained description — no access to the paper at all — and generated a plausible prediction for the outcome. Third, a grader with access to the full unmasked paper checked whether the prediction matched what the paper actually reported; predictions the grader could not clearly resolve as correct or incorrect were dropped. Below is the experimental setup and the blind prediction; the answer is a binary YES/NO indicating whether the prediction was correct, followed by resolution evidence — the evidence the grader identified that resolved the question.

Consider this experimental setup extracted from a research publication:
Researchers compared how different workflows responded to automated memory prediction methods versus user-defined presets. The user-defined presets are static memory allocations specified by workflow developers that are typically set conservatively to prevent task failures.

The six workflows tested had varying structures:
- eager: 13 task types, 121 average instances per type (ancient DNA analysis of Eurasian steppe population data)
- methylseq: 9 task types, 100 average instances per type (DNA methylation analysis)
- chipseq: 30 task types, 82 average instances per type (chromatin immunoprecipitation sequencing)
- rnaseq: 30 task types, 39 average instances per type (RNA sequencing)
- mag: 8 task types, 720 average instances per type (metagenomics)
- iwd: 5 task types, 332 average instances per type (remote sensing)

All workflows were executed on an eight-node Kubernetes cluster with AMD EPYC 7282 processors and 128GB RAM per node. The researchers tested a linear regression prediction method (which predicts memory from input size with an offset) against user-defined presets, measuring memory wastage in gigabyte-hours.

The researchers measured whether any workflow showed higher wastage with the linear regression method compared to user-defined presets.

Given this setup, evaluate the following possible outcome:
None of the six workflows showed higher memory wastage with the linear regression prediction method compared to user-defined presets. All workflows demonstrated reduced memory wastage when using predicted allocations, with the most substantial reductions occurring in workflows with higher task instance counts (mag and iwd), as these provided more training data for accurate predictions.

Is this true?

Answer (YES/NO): NO